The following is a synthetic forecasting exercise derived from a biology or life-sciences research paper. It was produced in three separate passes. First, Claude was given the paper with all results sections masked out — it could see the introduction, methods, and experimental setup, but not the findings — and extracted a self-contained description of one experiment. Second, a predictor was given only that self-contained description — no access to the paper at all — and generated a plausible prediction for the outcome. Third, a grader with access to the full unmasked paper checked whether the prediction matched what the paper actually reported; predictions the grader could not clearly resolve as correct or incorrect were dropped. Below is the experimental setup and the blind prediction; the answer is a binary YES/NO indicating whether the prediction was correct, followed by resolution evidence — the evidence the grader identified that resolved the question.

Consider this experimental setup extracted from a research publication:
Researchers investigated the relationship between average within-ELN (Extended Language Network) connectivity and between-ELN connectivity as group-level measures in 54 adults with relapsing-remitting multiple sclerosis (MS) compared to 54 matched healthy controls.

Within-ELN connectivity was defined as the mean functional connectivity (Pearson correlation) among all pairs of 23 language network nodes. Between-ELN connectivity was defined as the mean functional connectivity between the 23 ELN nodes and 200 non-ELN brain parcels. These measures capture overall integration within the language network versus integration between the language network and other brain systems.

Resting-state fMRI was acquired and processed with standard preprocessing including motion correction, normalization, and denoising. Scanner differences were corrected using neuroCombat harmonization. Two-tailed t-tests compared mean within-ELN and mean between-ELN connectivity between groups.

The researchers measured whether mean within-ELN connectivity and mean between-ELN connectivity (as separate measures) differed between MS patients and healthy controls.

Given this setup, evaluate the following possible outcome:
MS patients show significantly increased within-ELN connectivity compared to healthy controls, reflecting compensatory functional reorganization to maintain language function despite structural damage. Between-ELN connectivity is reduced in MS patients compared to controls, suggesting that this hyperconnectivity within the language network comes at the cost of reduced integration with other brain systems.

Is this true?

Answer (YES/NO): NO